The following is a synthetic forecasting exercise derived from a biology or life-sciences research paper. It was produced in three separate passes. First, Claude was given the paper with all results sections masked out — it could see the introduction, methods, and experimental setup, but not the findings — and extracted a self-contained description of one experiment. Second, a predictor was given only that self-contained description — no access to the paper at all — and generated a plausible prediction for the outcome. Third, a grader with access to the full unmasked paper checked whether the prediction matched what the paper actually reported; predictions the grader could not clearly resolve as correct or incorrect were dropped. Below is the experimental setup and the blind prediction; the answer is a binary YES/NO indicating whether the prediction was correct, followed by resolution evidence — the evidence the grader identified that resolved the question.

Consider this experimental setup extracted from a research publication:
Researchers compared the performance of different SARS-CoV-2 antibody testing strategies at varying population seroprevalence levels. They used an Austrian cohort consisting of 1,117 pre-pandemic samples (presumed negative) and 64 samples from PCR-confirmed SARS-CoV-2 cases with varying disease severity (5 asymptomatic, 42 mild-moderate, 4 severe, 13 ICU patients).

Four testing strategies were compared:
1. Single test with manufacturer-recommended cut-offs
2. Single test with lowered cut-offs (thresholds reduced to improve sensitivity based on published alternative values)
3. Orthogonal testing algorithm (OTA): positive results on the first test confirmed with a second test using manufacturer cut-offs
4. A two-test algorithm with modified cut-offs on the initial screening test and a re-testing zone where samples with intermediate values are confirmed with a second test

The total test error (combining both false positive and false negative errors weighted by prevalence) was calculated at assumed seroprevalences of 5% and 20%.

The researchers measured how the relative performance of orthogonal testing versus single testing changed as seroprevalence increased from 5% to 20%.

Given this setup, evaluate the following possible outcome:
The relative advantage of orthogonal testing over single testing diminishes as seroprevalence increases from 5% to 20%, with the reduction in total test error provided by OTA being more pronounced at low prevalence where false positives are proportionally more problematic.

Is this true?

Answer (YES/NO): YES